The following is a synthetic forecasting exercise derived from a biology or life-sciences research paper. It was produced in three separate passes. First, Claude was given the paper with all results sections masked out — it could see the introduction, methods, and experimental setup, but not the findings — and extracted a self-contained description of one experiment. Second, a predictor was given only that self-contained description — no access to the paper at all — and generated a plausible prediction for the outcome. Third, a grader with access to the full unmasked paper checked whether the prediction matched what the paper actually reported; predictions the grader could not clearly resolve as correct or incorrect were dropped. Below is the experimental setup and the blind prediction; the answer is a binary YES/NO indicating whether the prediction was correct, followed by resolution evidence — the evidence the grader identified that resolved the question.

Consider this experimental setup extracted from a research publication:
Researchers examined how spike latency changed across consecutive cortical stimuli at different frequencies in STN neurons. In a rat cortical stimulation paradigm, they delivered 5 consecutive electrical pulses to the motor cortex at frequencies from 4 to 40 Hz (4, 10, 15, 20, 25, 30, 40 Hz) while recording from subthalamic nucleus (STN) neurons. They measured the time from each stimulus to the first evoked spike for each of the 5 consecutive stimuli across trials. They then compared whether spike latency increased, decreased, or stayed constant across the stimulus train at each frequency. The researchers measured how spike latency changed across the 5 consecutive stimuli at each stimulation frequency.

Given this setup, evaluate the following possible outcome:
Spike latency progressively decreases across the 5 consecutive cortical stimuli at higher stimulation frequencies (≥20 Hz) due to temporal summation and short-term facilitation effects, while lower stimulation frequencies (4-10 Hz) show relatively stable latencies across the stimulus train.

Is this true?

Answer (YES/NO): NO